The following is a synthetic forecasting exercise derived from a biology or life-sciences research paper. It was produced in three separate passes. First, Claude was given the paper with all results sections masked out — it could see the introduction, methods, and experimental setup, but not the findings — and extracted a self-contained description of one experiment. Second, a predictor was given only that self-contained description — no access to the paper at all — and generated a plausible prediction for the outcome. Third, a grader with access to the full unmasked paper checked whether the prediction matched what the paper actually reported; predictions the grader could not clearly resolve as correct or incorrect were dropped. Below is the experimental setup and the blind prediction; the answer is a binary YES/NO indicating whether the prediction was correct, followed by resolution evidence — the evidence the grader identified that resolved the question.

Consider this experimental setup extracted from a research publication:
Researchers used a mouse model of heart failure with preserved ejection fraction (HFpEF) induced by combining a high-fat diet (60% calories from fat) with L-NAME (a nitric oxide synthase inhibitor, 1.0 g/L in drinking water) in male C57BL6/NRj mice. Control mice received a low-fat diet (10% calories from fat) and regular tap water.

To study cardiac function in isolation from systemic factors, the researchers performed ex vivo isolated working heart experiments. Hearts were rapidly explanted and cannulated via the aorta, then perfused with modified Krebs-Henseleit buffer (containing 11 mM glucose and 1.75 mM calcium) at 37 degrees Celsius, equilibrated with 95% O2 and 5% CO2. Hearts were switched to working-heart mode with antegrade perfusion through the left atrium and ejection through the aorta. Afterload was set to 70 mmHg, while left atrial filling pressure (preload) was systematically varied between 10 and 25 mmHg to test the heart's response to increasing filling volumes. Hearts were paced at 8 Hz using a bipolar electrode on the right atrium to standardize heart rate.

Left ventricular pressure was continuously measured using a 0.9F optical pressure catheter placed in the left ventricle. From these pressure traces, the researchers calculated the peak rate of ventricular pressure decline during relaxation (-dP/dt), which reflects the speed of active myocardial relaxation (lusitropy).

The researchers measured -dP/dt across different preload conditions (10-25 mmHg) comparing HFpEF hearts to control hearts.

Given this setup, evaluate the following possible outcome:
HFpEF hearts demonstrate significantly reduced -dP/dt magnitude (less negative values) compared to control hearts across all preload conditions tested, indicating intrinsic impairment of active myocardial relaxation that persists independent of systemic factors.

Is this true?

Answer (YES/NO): YES